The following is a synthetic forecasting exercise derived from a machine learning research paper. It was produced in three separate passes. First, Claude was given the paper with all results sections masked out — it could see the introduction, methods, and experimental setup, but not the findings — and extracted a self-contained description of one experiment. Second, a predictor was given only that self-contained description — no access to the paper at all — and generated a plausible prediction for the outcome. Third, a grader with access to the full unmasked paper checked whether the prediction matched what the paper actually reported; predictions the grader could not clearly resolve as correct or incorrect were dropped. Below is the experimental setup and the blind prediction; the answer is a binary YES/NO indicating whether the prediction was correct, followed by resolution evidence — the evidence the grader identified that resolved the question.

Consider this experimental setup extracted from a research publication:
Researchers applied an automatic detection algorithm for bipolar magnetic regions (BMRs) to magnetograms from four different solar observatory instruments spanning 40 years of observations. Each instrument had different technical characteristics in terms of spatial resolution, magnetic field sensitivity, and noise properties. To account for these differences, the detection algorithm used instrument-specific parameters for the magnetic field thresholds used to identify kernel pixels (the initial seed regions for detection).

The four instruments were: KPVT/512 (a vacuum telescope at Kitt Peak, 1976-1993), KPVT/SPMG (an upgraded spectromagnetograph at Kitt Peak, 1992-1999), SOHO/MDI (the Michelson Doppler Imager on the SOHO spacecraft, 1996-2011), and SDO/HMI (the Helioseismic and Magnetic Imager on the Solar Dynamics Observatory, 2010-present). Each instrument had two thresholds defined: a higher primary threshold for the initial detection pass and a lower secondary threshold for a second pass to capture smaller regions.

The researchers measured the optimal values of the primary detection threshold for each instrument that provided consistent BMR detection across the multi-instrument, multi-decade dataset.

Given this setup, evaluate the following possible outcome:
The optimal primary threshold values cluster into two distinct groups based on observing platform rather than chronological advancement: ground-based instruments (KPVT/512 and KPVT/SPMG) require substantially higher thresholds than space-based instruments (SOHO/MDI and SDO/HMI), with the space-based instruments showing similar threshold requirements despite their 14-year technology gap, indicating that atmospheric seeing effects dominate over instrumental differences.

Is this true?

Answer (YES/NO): NO